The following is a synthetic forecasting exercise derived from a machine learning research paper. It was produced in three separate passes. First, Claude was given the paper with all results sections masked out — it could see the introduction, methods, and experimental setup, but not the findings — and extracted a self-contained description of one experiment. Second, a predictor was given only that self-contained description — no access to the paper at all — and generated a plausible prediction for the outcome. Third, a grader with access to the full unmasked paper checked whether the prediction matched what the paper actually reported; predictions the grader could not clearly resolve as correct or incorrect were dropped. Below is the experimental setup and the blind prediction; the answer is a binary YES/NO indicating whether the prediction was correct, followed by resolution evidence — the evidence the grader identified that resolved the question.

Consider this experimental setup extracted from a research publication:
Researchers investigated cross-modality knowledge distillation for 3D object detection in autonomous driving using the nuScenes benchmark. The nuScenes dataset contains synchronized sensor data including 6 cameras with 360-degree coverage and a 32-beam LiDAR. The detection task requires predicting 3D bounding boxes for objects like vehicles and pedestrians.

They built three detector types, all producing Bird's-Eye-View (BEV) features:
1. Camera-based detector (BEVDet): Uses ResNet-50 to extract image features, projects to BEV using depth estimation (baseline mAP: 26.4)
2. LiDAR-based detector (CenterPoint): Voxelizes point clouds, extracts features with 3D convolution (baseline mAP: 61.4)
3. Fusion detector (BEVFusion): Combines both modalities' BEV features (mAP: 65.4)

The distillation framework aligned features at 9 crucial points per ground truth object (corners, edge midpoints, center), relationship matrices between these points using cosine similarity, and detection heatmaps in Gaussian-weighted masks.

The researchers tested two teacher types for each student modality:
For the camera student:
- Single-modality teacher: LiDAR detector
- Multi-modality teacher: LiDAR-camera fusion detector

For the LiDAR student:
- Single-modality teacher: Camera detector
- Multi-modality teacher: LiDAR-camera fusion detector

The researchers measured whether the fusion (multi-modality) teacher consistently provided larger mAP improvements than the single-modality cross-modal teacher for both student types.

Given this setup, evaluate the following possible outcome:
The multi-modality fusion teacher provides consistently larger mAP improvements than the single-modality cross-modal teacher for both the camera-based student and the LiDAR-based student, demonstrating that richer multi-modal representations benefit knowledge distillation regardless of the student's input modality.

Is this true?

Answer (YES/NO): YES